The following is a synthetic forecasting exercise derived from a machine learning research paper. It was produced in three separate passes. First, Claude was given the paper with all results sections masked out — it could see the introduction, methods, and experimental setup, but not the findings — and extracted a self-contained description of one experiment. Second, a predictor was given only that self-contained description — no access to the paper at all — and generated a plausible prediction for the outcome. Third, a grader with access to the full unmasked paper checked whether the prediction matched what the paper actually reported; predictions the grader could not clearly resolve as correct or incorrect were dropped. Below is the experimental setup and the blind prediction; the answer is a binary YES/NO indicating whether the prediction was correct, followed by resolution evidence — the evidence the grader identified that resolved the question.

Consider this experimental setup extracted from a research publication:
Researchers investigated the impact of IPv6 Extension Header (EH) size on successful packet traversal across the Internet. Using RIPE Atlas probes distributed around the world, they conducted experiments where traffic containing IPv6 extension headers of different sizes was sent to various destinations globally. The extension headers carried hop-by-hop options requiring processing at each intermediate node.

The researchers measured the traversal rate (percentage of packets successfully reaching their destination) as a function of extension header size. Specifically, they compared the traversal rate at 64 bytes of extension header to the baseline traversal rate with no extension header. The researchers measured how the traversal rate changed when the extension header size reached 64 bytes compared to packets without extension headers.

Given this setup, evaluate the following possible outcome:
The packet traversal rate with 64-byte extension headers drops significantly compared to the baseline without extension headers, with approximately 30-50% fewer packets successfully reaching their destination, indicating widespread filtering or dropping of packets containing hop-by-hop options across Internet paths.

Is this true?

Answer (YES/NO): YES